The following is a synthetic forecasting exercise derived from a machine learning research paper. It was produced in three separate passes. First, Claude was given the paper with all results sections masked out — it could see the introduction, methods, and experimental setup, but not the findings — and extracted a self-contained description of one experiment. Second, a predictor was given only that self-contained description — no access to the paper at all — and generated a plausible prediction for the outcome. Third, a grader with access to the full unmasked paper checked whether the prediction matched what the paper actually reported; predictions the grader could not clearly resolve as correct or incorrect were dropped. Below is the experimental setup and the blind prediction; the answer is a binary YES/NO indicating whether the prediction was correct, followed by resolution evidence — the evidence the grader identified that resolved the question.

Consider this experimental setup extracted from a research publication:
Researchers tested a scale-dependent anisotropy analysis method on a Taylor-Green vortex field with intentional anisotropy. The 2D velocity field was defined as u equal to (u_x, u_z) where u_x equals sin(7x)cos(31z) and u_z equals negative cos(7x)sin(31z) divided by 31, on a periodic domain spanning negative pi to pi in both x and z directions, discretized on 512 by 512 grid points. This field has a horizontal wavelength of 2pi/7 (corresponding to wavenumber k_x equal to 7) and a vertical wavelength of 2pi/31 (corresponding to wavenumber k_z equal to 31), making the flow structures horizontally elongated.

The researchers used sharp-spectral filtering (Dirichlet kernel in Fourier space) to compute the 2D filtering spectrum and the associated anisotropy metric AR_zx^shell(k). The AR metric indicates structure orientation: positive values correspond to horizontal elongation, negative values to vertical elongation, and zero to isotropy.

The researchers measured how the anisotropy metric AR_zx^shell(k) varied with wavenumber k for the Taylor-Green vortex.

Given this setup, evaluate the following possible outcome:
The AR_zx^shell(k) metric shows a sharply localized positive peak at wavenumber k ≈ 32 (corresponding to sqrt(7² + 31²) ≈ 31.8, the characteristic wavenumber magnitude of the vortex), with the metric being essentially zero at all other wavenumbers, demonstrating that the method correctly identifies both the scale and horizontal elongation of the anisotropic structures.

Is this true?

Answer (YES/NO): NO